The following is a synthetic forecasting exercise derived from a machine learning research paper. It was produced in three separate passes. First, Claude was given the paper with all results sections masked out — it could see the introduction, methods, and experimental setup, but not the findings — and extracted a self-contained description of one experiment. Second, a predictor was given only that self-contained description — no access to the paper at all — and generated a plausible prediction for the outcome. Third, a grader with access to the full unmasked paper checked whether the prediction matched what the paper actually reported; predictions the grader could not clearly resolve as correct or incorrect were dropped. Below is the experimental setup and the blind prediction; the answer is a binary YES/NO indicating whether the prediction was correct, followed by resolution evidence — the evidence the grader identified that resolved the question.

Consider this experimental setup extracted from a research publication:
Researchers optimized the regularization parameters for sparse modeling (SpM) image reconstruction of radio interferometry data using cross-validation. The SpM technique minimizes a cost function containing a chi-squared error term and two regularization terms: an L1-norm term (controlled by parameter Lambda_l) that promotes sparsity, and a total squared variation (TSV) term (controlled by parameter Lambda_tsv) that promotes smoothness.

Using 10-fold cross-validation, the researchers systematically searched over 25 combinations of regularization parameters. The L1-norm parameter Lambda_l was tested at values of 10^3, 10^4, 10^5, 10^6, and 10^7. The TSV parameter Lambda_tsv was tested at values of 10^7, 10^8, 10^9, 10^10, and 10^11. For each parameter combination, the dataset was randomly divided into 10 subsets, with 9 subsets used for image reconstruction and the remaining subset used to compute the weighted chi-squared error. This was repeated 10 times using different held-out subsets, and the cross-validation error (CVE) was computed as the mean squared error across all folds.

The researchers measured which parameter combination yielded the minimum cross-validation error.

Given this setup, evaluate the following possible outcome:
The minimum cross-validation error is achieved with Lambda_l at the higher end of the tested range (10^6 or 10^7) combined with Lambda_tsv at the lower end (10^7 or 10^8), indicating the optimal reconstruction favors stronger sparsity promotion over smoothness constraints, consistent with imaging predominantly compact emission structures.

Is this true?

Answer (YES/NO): NO